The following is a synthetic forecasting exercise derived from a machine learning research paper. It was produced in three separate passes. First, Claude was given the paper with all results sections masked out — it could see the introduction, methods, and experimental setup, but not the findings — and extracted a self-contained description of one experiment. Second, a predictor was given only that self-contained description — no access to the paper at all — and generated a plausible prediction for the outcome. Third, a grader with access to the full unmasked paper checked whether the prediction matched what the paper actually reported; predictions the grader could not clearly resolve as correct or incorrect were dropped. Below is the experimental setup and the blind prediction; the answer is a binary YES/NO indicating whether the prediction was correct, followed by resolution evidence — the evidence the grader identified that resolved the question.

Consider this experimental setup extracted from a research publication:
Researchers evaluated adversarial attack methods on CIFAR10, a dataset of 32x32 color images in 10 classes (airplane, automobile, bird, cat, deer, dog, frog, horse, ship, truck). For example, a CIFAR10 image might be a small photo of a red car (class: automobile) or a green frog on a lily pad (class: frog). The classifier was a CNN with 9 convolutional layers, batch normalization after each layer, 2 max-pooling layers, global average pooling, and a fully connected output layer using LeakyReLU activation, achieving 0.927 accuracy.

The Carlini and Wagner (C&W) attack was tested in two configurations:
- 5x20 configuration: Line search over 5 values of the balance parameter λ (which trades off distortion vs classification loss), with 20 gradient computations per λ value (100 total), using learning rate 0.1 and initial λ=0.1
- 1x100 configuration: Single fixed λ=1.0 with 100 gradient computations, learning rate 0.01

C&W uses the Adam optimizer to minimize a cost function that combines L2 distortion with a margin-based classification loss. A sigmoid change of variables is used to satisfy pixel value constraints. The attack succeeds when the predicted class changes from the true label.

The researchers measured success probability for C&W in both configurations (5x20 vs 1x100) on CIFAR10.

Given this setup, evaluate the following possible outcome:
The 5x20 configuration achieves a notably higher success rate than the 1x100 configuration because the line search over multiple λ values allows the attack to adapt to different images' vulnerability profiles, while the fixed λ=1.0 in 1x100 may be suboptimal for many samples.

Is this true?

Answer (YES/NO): YES